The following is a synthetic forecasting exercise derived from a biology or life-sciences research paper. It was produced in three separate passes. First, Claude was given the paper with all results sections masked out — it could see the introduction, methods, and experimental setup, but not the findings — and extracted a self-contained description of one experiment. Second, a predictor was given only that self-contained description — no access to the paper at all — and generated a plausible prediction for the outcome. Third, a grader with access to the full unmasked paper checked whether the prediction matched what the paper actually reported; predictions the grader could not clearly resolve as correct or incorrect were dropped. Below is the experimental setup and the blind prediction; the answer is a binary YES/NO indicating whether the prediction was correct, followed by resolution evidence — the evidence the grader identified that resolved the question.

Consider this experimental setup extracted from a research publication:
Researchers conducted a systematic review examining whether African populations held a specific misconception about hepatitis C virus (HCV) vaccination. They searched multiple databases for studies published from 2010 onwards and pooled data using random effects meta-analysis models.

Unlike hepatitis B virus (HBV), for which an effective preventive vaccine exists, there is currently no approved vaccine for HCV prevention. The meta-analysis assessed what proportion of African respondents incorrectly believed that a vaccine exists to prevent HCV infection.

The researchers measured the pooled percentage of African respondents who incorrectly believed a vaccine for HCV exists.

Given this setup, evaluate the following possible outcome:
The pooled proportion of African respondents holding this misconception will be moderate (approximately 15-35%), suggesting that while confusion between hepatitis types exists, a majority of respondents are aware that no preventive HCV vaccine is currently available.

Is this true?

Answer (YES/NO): NO